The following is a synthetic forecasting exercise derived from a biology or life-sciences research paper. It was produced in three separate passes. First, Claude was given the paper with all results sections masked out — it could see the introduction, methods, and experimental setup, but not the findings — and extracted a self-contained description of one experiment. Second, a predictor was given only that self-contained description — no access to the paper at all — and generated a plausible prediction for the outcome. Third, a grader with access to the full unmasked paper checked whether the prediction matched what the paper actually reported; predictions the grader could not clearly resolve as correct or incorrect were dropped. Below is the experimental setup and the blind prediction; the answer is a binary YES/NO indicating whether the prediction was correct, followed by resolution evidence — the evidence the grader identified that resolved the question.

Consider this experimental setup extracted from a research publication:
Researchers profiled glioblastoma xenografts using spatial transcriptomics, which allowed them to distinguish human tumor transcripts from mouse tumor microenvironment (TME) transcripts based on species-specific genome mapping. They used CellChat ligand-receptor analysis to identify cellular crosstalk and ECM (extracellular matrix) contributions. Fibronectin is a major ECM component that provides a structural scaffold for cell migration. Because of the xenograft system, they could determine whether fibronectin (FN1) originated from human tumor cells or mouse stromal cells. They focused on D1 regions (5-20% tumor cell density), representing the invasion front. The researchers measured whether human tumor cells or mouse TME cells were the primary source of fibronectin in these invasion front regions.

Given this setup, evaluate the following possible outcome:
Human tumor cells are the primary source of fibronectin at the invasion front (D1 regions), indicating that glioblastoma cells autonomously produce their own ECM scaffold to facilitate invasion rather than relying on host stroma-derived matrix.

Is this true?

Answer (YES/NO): NO